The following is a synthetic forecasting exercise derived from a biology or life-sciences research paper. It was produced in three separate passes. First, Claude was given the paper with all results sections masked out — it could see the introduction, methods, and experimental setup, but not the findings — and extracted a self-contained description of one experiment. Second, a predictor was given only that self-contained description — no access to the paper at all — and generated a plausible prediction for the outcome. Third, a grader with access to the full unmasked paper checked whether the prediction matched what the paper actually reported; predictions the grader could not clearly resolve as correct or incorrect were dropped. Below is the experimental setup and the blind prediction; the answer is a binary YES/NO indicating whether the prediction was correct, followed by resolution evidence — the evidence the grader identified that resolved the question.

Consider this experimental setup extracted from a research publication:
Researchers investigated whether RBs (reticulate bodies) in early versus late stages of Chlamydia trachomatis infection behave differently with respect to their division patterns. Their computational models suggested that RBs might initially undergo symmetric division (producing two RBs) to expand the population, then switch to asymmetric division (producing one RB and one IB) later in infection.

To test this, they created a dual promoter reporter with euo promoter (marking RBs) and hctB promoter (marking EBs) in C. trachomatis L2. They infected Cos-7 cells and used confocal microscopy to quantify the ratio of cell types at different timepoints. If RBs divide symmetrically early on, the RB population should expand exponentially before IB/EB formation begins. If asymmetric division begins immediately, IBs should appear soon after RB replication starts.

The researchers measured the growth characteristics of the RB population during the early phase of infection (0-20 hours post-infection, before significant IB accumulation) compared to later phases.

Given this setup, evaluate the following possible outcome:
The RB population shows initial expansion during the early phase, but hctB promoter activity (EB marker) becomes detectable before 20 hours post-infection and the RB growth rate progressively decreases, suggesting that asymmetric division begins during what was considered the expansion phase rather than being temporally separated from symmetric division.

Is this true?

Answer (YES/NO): NO